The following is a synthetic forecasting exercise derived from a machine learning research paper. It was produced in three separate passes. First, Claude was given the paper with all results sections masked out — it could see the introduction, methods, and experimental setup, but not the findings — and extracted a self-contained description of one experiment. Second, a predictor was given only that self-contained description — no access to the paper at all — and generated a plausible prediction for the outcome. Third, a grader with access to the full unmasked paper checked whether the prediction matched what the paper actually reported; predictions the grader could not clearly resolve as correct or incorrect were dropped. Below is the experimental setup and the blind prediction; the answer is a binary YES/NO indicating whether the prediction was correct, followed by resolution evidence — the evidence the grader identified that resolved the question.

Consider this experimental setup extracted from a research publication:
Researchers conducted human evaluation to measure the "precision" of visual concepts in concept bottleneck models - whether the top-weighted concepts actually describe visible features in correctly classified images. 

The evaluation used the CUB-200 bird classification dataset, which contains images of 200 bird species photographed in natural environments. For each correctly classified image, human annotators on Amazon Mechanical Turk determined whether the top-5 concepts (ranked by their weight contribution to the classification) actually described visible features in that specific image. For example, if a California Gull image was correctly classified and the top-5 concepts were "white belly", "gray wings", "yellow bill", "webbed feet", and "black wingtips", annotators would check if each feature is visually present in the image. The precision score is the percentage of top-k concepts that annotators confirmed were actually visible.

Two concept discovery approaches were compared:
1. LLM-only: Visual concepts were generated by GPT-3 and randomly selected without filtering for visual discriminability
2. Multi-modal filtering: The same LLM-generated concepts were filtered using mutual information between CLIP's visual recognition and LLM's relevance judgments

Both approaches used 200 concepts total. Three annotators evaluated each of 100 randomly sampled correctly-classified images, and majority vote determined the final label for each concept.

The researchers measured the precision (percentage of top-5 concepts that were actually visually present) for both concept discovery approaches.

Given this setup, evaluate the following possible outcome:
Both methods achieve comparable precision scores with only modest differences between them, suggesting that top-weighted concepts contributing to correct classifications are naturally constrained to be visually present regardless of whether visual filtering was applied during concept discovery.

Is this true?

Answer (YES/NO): NO